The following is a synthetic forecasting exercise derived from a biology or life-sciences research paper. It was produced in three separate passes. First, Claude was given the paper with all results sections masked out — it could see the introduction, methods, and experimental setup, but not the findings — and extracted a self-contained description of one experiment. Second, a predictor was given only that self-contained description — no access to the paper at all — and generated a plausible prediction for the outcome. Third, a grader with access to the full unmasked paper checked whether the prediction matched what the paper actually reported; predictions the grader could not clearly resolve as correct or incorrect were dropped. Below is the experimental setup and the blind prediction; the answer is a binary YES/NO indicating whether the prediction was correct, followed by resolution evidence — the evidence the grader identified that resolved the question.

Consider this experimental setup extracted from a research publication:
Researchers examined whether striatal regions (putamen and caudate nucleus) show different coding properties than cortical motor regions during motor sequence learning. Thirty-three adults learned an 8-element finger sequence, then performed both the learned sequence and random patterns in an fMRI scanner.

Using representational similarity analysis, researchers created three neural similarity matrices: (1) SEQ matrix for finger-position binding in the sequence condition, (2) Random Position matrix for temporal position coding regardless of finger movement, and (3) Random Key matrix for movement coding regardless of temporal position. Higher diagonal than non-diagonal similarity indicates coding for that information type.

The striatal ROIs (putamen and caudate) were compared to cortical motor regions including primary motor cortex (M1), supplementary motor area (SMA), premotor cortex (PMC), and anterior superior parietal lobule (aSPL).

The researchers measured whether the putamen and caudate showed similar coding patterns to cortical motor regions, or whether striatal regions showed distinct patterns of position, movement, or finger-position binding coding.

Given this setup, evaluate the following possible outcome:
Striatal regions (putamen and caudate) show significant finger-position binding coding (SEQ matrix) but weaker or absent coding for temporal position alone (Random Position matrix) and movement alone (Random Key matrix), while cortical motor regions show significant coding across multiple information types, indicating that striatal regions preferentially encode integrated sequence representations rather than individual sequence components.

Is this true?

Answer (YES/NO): NO